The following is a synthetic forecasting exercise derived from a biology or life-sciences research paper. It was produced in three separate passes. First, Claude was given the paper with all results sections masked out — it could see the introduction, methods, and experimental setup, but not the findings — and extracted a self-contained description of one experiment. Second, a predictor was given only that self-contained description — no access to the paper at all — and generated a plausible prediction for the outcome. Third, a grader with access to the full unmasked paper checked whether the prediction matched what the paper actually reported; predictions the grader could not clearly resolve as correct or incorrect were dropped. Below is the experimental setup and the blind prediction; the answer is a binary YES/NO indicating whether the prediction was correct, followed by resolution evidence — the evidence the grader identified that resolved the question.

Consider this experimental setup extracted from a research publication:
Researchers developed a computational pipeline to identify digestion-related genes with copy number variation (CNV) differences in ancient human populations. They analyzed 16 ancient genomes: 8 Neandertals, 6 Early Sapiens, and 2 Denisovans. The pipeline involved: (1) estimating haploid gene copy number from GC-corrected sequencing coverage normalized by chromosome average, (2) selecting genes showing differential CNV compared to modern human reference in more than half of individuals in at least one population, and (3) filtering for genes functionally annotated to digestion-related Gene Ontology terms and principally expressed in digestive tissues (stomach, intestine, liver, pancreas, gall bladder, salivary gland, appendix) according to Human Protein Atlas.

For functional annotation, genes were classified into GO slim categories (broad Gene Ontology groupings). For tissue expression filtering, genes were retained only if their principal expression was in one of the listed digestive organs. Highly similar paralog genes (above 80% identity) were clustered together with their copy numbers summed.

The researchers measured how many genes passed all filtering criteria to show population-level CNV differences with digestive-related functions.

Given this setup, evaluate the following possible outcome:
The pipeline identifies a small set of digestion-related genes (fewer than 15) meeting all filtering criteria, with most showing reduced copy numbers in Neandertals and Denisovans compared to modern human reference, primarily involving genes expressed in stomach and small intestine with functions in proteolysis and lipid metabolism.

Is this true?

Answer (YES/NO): NO